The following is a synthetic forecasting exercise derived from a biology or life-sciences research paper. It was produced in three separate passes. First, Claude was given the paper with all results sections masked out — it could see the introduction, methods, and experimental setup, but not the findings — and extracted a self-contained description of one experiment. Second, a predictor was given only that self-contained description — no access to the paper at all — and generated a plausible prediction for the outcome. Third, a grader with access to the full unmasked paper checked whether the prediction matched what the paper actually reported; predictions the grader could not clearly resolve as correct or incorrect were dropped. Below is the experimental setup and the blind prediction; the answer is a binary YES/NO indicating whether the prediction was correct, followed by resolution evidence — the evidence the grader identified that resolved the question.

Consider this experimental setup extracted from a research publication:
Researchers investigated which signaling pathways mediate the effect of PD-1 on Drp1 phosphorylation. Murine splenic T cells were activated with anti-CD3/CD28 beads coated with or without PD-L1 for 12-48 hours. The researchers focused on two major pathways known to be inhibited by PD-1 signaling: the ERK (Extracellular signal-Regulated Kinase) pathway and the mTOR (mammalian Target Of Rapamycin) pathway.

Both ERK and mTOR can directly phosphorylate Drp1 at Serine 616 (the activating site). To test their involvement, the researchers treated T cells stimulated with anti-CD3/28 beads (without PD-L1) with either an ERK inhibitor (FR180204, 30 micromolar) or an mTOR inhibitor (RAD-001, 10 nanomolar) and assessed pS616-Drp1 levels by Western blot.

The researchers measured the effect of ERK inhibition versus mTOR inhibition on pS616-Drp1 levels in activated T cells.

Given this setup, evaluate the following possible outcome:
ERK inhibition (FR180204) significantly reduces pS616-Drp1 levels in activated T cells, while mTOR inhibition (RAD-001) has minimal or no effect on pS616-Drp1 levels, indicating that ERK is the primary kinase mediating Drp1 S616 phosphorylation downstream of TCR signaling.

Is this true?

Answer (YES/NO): NO